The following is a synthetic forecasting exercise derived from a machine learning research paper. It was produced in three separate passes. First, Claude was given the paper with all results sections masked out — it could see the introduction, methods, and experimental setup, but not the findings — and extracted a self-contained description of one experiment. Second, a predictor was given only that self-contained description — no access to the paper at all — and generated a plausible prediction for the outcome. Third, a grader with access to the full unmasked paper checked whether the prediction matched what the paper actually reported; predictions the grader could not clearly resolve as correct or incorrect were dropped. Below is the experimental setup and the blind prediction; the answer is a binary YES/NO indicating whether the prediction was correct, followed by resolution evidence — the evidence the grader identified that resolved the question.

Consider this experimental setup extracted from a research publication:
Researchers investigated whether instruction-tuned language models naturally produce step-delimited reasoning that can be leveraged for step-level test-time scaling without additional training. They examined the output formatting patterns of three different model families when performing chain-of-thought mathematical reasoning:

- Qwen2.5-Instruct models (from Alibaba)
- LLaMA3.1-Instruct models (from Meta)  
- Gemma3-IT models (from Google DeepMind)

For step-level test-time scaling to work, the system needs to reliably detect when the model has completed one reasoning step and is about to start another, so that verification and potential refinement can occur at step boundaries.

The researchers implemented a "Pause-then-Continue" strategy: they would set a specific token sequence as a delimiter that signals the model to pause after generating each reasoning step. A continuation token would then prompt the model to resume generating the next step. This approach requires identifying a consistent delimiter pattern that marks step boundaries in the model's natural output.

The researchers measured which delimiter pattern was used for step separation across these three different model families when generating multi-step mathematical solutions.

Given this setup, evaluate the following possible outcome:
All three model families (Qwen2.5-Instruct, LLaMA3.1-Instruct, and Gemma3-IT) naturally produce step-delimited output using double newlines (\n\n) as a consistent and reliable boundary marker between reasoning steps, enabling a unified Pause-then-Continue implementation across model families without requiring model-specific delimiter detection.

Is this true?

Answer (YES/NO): YES